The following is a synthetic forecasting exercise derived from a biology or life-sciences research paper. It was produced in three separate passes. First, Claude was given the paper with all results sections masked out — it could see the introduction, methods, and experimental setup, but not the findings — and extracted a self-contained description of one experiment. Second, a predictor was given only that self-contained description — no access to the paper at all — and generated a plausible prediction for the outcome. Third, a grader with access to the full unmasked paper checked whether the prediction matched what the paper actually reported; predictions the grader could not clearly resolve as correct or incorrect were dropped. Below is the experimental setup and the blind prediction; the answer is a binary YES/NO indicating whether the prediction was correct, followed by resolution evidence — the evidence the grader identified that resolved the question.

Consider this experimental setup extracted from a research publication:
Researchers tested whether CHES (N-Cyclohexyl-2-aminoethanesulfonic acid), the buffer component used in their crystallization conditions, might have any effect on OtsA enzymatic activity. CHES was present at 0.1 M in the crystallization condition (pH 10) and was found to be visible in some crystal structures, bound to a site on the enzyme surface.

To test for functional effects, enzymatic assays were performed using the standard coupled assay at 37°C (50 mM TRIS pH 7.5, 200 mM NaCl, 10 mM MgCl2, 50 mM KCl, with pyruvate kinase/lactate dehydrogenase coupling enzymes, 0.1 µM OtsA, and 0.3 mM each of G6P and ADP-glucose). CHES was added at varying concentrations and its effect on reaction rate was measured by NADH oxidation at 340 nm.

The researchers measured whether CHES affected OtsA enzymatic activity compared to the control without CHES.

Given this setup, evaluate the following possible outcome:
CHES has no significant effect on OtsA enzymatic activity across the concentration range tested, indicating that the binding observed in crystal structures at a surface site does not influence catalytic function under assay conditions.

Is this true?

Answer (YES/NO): YES